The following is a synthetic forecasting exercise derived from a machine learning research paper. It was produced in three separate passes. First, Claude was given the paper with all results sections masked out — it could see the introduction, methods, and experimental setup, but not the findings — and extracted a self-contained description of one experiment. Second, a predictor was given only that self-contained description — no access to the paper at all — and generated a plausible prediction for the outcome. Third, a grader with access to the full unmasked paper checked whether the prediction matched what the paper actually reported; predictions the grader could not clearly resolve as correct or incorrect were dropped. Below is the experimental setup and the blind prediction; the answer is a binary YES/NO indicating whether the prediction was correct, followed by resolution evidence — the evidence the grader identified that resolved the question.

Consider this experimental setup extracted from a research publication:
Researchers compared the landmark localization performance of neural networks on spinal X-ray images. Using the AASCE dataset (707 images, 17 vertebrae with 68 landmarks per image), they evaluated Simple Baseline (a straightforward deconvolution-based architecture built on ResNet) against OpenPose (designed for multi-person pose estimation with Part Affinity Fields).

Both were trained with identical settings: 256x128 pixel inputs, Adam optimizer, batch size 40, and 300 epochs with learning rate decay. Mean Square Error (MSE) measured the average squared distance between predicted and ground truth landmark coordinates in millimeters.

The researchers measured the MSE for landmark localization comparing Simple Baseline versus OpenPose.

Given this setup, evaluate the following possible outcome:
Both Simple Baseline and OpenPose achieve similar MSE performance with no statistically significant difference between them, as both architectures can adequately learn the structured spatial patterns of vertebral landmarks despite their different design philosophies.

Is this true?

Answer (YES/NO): NO